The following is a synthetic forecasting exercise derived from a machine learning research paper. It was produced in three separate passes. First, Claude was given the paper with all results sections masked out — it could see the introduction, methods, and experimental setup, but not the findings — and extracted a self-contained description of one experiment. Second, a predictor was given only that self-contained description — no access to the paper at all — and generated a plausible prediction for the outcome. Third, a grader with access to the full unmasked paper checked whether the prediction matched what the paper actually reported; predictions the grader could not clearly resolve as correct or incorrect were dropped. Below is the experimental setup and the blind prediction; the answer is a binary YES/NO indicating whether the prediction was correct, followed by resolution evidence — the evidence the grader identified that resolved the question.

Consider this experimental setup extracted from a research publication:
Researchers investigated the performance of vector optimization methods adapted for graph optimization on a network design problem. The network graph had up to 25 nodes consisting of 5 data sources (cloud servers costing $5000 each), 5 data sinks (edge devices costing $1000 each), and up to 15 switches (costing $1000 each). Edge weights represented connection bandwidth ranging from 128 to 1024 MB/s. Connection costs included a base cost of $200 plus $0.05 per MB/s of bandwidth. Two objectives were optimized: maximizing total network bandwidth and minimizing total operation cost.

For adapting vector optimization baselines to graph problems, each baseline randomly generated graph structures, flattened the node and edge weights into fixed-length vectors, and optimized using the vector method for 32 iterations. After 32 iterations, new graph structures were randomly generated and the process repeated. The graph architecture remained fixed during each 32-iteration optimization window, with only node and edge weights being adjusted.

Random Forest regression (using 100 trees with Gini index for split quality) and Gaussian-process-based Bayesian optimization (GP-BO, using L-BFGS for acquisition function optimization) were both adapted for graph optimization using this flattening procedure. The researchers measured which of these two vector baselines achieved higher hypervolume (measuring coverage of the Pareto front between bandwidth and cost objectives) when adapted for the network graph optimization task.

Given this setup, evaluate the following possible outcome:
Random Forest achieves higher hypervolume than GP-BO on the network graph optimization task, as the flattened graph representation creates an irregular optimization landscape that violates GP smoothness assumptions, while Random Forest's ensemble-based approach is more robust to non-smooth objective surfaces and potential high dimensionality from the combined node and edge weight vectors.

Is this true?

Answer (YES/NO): NO